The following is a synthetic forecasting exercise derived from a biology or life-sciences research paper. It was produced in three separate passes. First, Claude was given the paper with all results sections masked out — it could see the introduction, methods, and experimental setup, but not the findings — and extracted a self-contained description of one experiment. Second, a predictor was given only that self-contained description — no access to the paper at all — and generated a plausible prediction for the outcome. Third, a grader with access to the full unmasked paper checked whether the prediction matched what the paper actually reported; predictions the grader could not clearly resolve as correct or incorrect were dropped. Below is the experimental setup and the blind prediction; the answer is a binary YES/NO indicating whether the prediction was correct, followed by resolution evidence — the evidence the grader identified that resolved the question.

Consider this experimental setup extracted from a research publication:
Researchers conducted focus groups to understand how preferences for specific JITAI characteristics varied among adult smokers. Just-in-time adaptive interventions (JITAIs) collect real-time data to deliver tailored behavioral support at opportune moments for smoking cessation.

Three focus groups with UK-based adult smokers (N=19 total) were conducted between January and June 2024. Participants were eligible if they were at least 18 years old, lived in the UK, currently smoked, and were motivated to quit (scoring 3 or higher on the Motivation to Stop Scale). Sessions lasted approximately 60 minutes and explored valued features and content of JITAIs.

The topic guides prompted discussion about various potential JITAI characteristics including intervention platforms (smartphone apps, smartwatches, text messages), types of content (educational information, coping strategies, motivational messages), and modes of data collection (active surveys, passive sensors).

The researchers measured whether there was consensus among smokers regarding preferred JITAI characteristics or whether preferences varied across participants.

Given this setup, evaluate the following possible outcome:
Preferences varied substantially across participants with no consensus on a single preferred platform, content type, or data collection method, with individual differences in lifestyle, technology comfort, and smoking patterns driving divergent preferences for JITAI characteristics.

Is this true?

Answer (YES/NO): NO